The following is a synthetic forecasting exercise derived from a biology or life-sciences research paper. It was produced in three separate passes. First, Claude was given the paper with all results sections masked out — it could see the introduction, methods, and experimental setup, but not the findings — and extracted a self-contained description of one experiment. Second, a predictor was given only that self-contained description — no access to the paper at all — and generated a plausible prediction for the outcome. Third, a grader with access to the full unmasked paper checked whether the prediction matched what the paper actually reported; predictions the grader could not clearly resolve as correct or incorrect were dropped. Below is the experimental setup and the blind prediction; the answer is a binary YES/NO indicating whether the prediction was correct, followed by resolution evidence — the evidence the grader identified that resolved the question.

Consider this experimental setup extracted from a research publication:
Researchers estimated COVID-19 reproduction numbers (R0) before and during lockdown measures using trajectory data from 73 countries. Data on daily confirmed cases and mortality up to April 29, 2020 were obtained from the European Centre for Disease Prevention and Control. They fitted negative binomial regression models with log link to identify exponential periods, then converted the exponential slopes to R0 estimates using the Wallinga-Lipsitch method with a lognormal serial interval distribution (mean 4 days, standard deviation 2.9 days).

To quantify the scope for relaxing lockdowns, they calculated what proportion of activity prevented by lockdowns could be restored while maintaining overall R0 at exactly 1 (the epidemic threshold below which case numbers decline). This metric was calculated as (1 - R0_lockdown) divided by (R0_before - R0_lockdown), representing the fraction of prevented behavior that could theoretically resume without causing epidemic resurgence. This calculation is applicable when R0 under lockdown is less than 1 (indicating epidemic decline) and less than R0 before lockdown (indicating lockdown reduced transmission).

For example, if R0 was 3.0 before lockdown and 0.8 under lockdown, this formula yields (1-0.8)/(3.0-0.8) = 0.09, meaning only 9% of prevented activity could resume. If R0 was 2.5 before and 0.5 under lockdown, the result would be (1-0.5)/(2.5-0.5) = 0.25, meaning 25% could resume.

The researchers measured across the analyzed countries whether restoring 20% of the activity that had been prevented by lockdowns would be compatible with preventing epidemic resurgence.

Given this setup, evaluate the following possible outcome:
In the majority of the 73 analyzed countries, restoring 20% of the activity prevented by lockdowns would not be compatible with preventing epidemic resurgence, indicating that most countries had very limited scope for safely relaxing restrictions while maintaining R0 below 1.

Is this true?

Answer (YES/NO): YES